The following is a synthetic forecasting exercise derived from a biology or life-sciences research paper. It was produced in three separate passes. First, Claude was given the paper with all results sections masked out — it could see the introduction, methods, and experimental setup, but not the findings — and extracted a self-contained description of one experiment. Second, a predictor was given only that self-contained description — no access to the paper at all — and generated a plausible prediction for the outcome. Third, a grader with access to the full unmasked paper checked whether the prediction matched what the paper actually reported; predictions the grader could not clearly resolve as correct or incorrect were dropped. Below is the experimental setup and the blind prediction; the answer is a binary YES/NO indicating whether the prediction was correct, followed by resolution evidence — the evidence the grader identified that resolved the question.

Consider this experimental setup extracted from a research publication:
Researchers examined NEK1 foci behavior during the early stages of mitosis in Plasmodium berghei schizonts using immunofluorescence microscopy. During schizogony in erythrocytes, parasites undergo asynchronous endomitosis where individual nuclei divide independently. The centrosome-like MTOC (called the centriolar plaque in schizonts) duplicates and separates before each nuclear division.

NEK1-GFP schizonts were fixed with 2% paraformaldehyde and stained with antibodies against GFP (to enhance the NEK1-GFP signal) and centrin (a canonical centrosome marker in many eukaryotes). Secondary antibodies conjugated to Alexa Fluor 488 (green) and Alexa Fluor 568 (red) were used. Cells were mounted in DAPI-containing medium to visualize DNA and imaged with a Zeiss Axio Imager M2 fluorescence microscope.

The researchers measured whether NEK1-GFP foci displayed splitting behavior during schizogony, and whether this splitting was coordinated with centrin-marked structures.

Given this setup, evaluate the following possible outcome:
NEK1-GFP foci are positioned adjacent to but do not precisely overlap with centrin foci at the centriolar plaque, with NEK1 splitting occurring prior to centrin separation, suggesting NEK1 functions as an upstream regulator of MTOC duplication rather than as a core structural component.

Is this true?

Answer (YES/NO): NO